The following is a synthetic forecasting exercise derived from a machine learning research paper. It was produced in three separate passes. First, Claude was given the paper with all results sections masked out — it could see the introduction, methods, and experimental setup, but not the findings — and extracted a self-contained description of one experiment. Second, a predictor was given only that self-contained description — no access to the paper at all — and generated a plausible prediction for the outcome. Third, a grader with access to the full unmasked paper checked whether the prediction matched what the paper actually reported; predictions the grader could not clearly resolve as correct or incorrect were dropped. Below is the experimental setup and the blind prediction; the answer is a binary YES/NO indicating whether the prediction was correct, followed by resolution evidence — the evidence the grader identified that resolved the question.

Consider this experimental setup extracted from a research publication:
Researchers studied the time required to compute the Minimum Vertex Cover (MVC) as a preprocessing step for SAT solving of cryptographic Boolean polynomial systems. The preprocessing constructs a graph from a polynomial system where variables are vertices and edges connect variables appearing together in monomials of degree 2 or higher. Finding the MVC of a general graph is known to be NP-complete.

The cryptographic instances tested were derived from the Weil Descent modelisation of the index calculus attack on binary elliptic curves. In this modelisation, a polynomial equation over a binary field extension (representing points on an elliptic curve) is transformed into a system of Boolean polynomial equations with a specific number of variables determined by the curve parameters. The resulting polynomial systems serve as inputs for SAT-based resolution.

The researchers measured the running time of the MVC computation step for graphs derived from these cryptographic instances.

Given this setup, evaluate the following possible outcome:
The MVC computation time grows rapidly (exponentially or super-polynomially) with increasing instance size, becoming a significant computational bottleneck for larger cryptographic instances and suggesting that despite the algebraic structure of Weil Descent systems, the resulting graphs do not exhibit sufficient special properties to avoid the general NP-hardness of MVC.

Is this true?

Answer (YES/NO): NO